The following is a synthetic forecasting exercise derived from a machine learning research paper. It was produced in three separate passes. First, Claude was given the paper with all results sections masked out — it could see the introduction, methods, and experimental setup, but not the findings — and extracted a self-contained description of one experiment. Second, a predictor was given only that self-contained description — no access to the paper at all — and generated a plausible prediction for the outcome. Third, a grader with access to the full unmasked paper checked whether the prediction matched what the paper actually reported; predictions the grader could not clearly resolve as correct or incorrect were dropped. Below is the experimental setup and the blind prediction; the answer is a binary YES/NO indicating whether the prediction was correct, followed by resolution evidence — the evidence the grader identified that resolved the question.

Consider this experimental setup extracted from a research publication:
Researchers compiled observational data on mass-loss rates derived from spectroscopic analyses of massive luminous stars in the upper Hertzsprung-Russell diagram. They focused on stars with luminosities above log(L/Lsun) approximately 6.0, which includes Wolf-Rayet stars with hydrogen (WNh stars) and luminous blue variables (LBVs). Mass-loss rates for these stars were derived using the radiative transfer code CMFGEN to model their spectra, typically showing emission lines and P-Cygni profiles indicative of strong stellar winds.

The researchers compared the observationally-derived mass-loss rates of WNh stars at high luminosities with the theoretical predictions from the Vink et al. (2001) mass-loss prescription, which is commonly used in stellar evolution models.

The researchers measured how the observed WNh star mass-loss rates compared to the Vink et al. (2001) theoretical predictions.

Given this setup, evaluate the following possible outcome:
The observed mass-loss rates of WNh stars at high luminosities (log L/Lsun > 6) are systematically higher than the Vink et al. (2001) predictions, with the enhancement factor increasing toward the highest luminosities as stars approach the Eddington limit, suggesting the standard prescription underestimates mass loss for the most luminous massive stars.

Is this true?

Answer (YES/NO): NO